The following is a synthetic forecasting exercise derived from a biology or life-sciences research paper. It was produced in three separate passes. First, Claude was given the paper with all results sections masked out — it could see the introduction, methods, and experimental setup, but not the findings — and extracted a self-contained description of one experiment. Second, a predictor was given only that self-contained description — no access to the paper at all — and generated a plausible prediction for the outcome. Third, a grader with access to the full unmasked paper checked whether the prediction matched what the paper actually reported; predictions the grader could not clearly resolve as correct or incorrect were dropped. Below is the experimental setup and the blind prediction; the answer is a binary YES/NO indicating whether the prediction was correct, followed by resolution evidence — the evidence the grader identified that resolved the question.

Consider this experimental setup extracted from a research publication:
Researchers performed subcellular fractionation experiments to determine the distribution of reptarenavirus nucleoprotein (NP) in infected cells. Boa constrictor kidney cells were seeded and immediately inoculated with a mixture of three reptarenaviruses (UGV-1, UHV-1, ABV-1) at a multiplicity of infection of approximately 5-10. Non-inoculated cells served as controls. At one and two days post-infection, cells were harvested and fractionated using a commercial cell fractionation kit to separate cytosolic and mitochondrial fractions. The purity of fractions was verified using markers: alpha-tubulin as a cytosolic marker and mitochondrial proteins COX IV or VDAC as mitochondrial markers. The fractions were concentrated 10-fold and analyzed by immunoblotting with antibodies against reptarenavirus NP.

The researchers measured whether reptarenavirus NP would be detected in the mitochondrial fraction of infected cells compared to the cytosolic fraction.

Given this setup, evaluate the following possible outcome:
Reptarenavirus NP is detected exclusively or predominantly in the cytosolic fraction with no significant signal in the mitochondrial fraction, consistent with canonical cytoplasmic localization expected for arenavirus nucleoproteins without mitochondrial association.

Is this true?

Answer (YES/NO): NO